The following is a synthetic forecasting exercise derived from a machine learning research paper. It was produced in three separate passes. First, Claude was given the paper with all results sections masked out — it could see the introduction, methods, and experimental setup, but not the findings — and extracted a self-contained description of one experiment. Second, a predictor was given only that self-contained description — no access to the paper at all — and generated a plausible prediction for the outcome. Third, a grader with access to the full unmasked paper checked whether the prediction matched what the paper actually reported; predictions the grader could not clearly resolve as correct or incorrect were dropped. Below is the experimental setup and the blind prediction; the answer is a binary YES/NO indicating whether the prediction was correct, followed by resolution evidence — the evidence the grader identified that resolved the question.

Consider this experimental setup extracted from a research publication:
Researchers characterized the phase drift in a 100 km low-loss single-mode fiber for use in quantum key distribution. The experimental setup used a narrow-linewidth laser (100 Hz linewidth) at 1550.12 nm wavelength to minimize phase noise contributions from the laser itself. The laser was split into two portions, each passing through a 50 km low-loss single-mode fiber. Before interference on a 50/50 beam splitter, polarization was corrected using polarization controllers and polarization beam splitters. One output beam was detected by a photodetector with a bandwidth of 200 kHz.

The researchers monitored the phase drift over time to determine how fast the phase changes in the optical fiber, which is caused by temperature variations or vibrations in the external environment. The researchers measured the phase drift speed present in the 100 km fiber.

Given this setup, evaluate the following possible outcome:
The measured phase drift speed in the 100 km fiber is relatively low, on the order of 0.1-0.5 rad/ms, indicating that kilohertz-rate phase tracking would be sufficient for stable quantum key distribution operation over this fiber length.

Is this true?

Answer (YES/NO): NO